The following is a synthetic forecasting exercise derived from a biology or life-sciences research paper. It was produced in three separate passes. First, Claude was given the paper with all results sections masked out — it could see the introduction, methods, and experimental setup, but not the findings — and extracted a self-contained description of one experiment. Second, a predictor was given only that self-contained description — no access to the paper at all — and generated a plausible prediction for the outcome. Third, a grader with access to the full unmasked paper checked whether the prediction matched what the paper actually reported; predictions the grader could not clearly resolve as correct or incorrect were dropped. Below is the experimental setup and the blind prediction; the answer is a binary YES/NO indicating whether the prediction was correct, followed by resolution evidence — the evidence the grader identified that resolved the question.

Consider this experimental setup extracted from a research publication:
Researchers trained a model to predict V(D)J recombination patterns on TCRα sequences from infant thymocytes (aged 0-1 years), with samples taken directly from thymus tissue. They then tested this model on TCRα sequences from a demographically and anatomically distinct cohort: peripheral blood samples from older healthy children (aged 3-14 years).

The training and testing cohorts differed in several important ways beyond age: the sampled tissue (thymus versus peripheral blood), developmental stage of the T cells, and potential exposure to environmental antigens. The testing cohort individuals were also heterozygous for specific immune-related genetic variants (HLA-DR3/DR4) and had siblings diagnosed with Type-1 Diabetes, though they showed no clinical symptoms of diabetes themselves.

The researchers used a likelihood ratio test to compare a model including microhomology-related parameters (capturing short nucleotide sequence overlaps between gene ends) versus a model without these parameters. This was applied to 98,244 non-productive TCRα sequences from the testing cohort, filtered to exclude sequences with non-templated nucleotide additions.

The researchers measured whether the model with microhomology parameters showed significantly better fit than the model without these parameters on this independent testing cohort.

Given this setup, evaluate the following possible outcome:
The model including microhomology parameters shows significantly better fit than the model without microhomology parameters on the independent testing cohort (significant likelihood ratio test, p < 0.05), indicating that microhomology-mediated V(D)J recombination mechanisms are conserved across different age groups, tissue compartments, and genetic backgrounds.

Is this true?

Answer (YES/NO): NO